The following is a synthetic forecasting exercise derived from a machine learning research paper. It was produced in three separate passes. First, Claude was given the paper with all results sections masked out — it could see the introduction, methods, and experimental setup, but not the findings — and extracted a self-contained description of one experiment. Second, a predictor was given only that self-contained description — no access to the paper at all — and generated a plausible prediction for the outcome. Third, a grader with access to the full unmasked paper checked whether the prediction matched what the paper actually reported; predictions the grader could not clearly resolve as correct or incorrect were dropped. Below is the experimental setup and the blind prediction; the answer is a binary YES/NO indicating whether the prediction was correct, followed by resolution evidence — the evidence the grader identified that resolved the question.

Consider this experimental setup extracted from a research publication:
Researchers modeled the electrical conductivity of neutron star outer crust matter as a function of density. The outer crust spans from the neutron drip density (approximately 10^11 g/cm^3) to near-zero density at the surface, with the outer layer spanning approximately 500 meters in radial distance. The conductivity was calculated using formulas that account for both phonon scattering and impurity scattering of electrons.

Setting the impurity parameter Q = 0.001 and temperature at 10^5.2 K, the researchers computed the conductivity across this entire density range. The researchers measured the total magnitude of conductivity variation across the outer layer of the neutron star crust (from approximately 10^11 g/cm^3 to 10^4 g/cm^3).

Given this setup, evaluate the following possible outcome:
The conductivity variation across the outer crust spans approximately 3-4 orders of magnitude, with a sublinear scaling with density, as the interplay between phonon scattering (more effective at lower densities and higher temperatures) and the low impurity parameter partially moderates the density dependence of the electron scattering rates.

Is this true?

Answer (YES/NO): NO